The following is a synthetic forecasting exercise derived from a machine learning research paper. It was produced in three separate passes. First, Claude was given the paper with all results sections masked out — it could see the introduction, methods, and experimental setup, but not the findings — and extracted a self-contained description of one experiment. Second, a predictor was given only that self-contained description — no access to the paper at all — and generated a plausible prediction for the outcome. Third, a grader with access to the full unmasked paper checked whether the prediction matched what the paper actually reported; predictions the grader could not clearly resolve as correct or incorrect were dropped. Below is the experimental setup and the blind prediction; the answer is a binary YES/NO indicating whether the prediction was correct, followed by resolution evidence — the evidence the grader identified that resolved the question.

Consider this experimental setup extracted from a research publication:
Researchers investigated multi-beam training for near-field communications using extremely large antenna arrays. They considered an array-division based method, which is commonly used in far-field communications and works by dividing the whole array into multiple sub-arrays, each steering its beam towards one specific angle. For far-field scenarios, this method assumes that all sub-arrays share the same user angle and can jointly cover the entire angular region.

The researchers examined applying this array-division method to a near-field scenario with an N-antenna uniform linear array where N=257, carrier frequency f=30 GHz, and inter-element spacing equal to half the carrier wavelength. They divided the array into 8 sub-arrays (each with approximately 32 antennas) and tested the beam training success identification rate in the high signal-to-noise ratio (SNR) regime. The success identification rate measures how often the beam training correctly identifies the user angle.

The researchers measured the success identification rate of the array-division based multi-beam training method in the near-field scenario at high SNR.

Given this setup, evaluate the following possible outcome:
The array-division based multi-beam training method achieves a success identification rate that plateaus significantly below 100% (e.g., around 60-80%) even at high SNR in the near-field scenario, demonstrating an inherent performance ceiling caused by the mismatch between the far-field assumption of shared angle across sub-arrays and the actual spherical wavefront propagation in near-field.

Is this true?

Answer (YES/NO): NO